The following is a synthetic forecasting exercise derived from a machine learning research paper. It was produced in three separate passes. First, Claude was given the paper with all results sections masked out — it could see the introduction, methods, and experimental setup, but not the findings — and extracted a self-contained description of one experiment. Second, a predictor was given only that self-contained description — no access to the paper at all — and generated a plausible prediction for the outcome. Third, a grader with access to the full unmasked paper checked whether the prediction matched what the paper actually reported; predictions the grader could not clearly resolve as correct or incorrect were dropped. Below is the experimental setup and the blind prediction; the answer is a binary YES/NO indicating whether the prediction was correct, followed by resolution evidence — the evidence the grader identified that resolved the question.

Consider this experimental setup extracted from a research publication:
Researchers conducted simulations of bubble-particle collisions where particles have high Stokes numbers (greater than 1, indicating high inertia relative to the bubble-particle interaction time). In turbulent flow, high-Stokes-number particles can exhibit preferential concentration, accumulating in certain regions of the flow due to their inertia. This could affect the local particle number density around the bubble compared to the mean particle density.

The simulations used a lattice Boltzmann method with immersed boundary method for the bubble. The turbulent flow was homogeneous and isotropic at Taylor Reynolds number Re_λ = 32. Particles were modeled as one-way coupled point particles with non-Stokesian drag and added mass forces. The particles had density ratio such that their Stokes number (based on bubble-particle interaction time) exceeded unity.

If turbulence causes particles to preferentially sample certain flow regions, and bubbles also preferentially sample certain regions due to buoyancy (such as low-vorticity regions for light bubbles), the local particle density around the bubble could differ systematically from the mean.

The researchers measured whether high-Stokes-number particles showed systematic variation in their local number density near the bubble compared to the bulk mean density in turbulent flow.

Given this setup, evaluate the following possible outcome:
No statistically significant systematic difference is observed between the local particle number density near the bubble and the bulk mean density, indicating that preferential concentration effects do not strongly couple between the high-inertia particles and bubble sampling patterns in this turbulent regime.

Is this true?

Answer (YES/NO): NO